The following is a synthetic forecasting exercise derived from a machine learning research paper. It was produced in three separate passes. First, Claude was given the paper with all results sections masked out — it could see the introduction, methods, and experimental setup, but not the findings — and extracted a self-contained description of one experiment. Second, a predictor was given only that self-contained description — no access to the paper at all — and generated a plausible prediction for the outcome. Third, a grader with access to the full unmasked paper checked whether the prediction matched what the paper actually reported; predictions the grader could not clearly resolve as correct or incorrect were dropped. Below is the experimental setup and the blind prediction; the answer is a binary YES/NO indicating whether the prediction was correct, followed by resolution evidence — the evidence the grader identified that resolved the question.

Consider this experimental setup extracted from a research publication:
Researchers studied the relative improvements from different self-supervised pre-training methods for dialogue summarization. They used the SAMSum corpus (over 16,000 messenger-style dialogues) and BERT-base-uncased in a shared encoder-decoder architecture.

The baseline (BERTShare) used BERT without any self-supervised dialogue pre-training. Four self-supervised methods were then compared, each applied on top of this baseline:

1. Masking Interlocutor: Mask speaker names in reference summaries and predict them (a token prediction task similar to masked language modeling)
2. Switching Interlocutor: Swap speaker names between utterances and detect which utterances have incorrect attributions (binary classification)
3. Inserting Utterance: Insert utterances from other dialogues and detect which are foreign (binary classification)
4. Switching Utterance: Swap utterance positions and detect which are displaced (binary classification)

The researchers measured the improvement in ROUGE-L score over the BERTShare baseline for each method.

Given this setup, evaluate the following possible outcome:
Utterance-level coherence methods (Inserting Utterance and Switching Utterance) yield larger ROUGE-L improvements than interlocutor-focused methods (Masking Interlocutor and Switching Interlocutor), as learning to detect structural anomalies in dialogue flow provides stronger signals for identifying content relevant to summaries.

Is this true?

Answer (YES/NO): YES